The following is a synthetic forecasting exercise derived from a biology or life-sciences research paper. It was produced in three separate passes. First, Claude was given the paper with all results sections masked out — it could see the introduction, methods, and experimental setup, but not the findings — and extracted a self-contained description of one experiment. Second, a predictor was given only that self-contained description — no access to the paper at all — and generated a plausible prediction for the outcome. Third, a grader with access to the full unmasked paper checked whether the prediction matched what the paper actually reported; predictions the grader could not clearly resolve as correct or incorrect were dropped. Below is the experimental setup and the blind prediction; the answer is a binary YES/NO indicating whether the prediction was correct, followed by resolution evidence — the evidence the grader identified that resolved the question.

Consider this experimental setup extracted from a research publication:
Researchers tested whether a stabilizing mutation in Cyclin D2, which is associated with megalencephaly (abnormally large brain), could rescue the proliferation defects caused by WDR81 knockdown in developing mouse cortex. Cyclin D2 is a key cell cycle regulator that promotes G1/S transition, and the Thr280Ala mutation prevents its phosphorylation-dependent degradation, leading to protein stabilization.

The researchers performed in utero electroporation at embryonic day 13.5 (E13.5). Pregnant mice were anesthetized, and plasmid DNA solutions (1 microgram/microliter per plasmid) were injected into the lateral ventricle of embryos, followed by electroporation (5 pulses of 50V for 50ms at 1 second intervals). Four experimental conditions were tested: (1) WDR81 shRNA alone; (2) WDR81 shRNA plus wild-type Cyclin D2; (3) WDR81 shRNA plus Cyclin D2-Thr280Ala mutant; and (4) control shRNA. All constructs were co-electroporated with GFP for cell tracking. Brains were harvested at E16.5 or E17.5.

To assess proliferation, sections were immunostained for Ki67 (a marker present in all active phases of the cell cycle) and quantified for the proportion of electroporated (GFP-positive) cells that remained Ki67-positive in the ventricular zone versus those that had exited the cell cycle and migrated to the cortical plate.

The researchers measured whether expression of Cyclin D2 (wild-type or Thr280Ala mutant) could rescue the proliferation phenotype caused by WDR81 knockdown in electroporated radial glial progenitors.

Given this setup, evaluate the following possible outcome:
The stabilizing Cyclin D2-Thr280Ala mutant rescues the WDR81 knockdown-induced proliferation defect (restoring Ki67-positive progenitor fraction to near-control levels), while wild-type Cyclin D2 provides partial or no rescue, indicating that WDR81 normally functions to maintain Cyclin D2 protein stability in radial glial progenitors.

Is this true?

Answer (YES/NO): NO